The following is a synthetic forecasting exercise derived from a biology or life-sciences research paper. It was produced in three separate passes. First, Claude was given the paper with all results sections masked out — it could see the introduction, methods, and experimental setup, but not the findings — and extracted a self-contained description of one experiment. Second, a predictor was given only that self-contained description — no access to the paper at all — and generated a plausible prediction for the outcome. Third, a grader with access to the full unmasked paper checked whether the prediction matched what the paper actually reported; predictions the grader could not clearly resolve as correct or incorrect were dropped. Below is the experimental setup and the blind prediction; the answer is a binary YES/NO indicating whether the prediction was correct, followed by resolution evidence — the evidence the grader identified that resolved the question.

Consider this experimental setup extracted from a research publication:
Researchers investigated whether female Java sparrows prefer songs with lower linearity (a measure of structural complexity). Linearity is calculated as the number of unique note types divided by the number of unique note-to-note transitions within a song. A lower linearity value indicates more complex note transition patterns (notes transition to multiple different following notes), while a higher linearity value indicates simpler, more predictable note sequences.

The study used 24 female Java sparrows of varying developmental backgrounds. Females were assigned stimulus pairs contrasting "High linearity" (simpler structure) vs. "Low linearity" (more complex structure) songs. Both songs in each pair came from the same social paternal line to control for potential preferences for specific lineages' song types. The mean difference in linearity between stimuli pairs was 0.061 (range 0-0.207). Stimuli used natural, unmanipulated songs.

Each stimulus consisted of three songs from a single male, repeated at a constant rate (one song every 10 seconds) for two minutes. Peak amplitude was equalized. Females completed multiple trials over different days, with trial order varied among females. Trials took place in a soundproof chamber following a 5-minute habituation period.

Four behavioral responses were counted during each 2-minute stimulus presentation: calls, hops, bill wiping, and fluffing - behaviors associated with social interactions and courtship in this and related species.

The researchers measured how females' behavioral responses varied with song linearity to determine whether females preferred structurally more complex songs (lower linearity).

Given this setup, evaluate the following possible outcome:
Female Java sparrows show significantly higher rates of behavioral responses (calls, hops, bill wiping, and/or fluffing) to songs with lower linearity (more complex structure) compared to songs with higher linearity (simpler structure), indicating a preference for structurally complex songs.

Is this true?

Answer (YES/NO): NO